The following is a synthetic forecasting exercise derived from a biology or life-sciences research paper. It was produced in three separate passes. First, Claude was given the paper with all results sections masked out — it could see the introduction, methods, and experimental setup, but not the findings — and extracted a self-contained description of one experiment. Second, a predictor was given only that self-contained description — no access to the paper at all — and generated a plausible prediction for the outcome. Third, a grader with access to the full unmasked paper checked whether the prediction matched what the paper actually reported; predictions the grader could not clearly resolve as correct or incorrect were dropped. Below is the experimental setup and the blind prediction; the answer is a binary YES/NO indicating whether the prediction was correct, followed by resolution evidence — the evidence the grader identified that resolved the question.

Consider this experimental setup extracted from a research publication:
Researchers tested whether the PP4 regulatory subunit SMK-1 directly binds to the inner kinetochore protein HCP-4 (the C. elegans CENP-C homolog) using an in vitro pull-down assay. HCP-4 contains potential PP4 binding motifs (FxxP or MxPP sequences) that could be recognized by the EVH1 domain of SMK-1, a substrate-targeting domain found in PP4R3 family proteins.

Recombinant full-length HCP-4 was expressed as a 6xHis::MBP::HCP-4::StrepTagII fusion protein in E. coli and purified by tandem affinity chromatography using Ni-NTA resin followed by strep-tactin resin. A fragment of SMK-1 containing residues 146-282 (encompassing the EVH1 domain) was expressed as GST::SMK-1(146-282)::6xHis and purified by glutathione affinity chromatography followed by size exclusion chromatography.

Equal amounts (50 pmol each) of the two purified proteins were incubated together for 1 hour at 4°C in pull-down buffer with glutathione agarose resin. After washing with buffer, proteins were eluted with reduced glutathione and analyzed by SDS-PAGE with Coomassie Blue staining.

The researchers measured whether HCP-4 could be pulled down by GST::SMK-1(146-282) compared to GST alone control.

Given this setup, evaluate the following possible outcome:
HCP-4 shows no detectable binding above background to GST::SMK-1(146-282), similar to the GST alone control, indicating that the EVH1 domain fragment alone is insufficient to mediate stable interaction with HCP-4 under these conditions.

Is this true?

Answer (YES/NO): NO